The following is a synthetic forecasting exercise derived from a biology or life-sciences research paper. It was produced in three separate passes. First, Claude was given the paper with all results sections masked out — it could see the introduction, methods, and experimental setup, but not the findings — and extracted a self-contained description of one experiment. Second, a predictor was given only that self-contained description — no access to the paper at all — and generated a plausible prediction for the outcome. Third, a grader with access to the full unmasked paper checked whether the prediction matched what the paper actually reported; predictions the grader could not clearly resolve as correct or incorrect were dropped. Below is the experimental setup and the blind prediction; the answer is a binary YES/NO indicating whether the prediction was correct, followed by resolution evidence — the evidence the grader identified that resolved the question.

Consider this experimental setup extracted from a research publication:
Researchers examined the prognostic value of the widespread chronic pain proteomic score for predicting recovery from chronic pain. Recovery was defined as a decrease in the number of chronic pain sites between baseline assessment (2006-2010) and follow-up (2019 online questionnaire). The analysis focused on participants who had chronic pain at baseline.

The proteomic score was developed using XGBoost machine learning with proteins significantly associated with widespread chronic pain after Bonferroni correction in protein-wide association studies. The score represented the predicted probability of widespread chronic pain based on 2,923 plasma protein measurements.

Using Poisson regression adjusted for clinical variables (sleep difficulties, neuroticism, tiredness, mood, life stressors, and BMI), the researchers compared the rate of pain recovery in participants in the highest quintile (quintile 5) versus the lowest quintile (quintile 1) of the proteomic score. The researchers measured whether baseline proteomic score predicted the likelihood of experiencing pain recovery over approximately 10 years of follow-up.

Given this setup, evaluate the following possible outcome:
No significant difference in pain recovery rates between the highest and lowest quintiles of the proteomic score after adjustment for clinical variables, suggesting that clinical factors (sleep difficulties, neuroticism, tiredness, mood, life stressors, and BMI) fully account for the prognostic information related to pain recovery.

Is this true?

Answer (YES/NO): NO